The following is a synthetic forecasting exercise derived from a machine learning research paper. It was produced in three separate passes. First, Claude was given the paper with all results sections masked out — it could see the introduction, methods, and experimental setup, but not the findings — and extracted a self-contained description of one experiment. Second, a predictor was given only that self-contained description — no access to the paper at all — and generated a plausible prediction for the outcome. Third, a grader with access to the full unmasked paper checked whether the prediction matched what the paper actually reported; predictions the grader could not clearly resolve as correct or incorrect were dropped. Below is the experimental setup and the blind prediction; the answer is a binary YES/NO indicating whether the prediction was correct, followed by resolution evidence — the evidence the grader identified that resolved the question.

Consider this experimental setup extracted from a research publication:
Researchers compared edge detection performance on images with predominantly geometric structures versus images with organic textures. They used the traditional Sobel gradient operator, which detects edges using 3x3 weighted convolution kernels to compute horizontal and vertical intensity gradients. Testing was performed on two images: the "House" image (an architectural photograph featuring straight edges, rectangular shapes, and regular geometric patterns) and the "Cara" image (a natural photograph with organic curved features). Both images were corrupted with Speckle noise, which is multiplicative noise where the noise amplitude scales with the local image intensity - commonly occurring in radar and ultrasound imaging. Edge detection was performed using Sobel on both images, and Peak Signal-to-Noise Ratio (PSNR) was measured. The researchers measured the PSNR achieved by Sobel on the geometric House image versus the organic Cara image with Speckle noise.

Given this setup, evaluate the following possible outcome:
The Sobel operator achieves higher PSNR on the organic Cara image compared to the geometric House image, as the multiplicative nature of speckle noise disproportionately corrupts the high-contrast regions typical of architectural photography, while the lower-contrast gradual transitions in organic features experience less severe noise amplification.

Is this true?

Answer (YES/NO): NO